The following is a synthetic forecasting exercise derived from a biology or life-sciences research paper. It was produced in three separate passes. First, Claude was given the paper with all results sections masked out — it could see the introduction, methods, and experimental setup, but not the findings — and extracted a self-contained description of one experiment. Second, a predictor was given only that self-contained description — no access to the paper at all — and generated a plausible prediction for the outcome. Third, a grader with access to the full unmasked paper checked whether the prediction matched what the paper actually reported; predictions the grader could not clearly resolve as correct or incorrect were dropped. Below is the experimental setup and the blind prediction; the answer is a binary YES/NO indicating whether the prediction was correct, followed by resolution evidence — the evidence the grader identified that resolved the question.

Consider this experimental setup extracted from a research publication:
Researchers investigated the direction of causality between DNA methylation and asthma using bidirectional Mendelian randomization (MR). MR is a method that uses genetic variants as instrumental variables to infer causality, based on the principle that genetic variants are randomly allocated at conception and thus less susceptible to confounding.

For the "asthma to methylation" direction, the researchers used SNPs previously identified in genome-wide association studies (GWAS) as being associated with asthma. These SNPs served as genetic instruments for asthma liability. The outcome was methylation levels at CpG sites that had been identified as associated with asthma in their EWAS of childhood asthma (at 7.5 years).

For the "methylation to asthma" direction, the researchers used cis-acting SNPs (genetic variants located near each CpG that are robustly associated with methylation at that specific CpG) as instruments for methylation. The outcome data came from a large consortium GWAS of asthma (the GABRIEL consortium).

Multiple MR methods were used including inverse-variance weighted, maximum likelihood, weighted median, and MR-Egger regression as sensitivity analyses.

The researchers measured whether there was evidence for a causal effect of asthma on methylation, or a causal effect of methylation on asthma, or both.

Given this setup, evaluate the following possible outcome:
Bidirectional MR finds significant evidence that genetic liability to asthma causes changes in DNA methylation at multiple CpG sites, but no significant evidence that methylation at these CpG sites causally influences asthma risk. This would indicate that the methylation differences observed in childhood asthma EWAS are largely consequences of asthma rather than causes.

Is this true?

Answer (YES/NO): NO